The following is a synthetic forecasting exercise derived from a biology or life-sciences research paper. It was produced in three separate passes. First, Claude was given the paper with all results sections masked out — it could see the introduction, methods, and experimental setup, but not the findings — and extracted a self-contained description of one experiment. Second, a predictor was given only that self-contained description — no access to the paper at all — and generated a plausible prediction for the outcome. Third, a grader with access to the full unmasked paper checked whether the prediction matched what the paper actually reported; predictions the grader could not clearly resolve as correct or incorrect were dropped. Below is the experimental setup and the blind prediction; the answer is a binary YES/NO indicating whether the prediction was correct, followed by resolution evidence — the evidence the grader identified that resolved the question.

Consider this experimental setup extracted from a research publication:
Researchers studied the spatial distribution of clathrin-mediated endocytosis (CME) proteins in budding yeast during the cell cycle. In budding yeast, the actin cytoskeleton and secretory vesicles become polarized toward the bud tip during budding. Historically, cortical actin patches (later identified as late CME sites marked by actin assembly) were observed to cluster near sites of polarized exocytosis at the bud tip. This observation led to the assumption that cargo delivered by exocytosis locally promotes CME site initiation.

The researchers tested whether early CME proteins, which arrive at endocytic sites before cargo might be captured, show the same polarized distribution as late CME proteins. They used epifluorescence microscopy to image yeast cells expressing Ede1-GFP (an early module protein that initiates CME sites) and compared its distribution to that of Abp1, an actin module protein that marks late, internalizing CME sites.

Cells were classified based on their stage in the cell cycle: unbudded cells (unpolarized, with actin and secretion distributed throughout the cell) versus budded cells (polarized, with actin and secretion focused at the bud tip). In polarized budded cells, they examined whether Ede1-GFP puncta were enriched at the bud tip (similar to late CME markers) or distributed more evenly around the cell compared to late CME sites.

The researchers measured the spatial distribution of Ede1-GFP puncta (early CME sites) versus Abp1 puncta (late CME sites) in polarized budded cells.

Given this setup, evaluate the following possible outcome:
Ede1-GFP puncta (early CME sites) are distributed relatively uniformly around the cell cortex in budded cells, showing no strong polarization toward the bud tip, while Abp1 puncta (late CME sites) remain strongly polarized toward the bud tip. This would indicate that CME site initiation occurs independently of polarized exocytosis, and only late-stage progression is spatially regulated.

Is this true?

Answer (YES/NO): YES